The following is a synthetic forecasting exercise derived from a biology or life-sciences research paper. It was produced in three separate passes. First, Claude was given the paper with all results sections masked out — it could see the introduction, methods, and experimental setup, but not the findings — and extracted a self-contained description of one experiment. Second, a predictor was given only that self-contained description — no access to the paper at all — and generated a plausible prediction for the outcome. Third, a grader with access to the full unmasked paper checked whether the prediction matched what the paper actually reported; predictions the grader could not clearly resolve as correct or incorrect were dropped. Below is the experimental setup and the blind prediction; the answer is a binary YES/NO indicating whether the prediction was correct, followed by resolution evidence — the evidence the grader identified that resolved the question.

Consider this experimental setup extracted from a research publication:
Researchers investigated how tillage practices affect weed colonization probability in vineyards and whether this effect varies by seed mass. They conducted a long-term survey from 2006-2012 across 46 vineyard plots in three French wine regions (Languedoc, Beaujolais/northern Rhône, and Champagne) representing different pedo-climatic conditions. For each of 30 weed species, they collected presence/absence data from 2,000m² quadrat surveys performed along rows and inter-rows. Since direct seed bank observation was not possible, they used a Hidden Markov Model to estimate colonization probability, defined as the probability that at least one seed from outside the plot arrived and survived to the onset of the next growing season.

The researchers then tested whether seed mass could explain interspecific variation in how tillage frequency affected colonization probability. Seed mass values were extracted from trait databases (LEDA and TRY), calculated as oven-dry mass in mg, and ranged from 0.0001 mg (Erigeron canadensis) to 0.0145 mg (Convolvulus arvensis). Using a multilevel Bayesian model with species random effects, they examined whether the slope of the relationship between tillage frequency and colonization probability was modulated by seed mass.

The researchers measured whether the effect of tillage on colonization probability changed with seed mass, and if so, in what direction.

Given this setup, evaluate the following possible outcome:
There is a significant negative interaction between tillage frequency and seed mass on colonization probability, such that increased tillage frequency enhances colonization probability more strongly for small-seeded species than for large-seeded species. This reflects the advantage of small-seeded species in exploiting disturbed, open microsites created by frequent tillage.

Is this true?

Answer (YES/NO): NO